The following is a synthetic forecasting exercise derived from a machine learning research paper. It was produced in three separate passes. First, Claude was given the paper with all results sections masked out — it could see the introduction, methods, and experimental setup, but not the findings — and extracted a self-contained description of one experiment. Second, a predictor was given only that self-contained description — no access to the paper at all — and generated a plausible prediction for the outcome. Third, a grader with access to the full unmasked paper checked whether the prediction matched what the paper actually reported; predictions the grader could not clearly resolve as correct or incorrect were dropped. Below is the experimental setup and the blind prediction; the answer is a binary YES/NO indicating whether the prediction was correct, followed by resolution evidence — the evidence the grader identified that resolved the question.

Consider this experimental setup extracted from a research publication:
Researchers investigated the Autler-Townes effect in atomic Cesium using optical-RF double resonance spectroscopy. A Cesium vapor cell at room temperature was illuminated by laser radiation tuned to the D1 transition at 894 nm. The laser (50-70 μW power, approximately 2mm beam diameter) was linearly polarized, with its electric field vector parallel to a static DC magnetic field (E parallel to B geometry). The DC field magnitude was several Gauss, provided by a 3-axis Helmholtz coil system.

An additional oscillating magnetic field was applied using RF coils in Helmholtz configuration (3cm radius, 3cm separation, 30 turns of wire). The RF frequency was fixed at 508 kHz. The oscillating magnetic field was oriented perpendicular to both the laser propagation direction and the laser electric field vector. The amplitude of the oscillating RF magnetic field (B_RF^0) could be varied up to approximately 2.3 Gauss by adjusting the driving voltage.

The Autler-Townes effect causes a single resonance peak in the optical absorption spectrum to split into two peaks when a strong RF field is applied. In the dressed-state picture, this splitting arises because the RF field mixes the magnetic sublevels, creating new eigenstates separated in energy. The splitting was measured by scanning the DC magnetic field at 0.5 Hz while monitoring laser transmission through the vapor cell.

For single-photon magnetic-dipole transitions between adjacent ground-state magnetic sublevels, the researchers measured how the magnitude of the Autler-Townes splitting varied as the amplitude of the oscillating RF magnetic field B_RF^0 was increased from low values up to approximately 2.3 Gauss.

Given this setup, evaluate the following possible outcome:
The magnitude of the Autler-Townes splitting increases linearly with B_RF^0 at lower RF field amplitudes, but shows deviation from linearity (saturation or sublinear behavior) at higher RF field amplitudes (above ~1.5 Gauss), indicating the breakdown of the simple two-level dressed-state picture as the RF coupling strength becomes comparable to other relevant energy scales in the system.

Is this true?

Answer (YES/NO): NO